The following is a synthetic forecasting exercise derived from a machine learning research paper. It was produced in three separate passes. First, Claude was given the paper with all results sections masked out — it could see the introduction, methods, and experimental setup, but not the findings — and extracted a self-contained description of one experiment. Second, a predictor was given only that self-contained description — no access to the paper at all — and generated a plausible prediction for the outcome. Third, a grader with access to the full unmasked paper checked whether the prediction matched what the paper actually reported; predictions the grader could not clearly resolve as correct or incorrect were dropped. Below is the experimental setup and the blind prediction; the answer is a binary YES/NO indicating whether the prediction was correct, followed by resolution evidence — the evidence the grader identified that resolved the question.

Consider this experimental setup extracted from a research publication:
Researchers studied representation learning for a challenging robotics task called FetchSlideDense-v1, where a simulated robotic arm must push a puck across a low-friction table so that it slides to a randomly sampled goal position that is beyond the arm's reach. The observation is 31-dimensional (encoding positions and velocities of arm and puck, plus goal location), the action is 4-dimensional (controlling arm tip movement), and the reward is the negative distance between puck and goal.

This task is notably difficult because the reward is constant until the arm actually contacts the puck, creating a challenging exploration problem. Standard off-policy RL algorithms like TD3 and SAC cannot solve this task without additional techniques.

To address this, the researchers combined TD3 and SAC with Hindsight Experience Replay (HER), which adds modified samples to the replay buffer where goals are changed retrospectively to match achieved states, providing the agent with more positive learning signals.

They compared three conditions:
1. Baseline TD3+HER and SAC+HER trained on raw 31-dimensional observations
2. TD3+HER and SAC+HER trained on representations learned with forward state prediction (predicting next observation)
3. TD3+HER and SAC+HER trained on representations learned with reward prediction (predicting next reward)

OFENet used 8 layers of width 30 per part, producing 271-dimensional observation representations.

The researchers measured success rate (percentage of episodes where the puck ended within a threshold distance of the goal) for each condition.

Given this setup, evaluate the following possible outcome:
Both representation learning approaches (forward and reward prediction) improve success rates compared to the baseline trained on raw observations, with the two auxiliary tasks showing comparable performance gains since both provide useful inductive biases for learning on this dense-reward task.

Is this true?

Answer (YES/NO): NO